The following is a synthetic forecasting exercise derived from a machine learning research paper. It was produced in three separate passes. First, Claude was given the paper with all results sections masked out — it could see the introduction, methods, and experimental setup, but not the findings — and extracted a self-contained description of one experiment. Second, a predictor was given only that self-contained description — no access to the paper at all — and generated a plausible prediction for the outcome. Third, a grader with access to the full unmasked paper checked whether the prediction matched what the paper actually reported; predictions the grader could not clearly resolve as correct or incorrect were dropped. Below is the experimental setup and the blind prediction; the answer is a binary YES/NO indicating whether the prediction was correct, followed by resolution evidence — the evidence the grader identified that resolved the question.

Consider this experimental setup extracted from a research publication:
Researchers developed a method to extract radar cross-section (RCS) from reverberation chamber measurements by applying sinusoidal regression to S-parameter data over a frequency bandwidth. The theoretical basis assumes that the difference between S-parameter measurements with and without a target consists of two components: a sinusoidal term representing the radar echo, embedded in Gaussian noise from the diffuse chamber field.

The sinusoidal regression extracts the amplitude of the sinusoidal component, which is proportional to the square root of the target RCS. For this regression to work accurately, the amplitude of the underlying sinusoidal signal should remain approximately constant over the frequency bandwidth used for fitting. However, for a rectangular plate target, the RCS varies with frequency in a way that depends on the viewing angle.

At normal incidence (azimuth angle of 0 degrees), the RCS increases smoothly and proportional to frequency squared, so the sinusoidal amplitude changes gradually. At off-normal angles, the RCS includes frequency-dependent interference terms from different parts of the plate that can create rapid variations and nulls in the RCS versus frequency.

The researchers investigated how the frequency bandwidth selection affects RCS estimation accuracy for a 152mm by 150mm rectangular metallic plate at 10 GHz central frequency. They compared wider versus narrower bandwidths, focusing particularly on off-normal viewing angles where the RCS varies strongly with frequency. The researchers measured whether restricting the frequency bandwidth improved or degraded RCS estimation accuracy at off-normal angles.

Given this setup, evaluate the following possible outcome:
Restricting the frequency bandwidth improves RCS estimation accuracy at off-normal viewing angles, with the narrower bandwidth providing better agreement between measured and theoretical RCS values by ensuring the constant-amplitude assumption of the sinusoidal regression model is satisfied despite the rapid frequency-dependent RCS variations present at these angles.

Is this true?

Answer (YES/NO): YES